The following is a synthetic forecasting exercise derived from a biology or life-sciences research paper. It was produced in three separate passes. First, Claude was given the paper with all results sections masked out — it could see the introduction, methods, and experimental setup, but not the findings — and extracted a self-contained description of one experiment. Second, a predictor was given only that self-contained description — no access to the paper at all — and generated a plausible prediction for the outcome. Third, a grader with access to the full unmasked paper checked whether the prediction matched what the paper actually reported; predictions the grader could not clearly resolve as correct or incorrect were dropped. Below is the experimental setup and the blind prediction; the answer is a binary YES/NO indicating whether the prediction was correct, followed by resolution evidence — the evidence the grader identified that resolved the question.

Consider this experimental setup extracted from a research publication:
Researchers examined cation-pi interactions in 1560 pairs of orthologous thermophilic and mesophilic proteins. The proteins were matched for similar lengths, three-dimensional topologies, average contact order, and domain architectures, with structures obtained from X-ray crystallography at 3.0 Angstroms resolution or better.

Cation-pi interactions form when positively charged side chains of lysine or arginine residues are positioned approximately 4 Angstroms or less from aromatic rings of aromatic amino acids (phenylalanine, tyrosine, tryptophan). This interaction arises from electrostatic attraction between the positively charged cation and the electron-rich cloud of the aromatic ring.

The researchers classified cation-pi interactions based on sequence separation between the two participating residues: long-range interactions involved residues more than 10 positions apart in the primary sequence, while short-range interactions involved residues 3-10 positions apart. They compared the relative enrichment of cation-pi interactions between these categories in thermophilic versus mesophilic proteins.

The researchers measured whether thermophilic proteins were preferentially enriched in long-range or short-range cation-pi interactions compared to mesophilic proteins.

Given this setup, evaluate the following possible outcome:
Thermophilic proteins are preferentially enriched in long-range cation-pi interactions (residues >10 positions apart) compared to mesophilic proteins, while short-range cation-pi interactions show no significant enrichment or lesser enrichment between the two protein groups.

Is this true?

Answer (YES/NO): YES